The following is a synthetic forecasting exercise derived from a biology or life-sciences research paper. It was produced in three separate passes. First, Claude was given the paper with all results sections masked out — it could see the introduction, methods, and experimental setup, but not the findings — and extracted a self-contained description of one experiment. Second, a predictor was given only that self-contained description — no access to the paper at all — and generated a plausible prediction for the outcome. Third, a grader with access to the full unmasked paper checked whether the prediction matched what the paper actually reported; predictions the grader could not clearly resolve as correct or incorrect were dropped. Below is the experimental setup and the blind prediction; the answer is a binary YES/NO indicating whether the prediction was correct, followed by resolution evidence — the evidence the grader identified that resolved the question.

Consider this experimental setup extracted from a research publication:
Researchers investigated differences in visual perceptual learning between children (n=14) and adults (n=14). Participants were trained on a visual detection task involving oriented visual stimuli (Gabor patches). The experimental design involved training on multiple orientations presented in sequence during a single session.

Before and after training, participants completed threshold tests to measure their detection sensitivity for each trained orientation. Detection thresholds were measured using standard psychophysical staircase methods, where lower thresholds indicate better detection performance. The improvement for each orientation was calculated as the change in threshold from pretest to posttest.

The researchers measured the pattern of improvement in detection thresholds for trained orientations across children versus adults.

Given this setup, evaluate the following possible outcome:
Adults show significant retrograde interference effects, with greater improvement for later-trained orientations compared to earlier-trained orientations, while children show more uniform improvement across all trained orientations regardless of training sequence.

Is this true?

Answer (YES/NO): YES